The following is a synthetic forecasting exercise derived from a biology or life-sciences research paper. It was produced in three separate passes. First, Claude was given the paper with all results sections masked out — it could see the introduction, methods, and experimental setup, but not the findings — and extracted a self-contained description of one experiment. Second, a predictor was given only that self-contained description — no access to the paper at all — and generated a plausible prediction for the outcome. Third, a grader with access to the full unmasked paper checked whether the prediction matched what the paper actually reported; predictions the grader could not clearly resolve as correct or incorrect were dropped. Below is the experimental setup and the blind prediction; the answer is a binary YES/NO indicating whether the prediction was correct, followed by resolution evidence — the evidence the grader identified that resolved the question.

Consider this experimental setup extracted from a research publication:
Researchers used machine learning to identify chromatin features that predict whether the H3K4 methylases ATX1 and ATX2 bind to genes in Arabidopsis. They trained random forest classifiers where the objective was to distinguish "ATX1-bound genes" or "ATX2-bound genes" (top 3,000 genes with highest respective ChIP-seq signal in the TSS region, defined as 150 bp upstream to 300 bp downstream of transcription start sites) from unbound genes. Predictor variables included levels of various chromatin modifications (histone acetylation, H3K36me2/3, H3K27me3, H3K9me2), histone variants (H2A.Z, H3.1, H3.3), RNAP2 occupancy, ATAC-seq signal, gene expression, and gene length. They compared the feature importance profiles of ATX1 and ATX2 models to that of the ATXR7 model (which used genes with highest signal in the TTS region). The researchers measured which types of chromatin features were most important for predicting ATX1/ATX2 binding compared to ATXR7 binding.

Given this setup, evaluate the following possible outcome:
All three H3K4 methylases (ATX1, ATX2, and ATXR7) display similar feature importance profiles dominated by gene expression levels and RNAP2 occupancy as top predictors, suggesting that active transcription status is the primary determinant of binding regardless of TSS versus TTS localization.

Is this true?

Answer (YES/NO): NO